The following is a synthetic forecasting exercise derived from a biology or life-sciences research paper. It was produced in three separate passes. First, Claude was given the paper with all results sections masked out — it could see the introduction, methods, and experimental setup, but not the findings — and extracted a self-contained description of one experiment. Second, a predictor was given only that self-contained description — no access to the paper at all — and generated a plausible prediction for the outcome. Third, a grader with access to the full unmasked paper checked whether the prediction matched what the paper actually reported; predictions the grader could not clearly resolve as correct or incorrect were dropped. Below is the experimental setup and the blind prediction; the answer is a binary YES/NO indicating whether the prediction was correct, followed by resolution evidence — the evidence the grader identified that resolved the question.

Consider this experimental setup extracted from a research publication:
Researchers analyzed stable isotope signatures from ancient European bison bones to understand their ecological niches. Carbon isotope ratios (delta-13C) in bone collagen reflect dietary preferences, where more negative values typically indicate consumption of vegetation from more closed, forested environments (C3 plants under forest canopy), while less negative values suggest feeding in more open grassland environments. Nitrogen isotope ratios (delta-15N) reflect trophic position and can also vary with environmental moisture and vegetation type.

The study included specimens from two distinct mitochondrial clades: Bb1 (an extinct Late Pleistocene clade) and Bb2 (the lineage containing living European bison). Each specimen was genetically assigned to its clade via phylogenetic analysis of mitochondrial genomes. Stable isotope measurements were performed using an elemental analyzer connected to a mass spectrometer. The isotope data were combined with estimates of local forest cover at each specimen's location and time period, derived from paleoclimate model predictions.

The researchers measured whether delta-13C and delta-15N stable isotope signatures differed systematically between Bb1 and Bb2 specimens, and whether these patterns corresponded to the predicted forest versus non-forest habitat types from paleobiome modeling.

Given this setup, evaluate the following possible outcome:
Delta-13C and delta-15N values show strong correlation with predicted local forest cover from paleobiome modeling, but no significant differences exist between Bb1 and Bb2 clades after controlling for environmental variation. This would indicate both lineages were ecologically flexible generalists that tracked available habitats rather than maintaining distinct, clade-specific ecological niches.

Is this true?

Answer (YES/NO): NO